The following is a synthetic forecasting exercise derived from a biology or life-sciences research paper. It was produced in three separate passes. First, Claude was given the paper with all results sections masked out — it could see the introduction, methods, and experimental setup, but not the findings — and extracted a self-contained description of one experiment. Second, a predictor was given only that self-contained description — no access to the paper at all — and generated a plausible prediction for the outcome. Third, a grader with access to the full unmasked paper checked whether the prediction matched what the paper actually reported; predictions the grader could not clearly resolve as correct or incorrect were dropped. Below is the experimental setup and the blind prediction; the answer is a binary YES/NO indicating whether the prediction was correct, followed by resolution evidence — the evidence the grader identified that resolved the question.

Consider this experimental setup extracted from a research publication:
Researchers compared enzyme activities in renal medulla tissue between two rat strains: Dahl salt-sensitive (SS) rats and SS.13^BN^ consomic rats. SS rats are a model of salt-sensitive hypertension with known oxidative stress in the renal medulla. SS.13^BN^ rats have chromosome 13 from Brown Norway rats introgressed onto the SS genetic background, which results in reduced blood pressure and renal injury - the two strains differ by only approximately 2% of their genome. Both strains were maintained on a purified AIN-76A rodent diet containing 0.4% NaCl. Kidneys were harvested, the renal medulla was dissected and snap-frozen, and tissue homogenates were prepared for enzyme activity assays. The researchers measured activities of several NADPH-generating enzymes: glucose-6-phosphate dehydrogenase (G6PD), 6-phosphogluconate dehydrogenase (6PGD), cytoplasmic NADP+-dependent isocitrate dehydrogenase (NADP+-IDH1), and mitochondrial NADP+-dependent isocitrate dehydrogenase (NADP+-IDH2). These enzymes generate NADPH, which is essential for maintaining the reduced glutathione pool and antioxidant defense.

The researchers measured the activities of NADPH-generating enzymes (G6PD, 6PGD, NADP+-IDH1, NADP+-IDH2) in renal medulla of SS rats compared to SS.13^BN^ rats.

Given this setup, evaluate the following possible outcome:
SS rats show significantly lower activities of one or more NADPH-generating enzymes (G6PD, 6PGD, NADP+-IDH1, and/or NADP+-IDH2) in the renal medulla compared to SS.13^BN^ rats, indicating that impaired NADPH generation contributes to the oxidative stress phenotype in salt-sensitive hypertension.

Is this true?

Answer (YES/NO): NO